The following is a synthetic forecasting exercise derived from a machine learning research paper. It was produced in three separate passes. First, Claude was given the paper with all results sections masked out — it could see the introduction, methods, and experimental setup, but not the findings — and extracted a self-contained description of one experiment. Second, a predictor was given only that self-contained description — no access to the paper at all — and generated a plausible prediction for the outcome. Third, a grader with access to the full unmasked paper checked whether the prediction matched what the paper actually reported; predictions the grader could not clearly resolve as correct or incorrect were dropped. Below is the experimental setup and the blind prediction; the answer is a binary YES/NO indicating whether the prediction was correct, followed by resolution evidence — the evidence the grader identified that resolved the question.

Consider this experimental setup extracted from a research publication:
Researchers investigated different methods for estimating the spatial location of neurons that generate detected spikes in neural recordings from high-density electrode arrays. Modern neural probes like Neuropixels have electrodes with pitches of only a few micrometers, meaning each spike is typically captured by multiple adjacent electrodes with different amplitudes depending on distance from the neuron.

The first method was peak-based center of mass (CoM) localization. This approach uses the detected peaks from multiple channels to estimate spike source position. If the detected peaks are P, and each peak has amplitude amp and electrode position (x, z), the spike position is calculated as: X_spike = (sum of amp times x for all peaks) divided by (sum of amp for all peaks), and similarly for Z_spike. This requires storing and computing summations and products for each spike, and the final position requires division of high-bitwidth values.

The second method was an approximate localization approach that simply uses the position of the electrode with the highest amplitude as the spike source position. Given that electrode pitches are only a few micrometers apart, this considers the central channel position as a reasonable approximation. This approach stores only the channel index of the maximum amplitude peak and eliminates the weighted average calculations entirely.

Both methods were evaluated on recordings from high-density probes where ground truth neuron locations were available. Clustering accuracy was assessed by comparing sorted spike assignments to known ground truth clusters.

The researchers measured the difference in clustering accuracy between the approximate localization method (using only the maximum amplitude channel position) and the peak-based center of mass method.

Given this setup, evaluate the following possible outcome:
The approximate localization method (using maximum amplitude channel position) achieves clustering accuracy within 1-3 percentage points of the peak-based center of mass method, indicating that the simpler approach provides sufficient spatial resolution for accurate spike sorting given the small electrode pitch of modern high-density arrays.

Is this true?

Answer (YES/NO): YES